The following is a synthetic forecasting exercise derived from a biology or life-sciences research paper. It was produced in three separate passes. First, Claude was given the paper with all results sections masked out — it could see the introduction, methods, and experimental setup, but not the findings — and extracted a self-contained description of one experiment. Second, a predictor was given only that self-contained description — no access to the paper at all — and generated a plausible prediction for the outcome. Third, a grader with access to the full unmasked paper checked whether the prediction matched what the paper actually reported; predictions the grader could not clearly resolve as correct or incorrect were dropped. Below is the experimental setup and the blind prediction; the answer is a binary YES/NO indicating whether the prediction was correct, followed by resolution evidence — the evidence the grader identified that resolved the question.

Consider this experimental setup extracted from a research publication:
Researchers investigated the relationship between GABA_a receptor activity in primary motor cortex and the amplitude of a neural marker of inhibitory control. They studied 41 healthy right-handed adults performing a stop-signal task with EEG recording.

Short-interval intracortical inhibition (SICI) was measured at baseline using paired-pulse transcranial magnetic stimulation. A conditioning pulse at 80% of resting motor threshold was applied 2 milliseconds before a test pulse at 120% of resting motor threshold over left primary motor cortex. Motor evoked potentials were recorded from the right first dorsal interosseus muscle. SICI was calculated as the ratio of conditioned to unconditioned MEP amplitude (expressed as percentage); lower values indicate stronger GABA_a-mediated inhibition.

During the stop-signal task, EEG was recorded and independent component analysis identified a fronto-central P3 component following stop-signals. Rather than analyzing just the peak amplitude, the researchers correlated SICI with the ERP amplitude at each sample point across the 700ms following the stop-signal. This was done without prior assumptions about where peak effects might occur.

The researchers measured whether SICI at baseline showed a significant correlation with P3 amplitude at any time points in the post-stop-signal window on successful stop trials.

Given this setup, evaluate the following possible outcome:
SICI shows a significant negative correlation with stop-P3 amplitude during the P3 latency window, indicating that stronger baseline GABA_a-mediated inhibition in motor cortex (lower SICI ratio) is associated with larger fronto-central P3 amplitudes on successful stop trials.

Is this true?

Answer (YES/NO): YES